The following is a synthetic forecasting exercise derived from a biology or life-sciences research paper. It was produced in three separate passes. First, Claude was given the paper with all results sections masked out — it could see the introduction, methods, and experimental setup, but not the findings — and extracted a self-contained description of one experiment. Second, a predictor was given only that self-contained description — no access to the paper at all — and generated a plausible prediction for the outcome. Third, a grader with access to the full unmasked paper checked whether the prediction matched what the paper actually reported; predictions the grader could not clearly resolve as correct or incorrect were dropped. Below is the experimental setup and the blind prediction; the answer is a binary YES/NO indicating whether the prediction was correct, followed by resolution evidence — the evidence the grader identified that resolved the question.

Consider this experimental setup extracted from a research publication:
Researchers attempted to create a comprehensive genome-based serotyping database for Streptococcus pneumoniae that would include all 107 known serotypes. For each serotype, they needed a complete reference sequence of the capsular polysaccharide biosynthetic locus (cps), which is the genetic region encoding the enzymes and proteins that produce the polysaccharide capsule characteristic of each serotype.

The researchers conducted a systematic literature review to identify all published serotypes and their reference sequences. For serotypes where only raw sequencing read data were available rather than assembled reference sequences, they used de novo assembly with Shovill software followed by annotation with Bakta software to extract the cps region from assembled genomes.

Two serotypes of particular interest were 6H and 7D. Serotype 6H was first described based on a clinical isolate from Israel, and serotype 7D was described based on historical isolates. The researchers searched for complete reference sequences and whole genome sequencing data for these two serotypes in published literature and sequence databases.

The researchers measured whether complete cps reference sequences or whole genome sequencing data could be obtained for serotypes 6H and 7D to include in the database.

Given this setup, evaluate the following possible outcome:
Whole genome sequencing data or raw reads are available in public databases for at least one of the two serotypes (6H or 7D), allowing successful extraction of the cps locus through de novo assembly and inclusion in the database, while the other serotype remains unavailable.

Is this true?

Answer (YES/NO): NO